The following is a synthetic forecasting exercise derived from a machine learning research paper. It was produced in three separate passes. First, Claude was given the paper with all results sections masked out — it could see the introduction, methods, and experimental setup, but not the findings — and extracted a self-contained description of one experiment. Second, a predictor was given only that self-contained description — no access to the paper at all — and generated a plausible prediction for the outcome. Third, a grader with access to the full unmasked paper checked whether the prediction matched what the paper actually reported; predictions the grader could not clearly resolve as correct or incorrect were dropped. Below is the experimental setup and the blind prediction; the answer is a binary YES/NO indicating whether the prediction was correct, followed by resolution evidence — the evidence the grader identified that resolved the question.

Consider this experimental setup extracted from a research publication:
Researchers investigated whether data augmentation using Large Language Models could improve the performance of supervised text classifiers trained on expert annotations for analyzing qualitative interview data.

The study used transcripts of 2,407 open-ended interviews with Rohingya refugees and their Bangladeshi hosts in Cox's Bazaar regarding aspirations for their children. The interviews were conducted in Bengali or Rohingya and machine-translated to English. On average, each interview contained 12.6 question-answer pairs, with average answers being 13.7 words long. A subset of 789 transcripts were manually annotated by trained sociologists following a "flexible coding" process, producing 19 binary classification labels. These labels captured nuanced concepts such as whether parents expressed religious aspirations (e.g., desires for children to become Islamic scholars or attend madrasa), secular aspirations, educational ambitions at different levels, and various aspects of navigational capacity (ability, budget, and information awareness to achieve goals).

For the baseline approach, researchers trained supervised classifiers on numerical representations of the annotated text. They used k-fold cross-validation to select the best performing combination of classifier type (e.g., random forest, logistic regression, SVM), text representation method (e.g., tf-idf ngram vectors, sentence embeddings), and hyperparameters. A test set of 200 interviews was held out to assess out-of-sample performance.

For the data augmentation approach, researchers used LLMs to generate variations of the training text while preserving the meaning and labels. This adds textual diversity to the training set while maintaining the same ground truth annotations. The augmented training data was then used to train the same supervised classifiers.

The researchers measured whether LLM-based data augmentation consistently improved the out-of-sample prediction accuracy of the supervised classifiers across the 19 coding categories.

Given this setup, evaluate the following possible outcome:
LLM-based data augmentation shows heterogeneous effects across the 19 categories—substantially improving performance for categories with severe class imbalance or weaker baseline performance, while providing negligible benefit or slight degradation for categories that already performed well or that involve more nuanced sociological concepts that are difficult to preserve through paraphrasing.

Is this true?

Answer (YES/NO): NO